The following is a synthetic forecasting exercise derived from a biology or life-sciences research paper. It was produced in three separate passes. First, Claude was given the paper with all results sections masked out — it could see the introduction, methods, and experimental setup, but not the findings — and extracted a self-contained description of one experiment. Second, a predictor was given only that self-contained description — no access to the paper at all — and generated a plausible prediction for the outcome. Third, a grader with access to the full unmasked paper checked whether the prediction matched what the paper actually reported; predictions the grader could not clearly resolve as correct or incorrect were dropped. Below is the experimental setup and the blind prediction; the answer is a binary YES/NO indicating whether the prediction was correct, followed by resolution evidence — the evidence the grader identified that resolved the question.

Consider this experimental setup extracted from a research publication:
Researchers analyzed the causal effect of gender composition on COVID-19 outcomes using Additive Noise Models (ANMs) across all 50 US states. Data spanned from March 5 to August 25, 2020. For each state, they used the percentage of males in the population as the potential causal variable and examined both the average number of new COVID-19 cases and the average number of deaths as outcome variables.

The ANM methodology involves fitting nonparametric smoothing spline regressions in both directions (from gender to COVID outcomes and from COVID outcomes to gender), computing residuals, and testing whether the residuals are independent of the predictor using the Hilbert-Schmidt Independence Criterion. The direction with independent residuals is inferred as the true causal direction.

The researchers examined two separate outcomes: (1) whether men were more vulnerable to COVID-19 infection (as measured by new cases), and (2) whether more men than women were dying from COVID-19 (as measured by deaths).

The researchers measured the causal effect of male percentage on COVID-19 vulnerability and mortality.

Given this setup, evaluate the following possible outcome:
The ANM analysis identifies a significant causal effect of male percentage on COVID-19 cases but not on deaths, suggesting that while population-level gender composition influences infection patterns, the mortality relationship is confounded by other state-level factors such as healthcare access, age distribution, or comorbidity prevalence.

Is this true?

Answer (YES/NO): YES